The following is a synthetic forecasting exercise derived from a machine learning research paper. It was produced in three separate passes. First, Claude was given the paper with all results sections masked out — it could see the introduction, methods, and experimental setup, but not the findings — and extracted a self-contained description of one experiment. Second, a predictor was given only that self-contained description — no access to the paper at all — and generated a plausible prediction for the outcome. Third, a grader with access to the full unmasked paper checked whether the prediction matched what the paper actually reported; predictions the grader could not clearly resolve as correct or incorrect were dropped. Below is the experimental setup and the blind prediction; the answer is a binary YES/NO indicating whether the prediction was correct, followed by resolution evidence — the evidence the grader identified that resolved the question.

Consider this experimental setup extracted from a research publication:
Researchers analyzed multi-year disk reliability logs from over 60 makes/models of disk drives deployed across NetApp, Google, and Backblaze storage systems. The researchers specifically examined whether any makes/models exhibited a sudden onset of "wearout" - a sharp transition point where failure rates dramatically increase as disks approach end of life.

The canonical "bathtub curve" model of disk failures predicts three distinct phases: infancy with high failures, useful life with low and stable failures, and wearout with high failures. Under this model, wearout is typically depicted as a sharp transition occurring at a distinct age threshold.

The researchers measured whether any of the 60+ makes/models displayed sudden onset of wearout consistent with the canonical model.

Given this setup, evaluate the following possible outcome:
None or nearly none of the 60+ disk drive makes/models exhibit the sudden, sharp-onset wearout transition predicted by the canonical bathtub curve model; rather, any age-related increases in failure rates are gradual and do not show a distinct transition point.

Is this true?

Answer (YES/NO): YES